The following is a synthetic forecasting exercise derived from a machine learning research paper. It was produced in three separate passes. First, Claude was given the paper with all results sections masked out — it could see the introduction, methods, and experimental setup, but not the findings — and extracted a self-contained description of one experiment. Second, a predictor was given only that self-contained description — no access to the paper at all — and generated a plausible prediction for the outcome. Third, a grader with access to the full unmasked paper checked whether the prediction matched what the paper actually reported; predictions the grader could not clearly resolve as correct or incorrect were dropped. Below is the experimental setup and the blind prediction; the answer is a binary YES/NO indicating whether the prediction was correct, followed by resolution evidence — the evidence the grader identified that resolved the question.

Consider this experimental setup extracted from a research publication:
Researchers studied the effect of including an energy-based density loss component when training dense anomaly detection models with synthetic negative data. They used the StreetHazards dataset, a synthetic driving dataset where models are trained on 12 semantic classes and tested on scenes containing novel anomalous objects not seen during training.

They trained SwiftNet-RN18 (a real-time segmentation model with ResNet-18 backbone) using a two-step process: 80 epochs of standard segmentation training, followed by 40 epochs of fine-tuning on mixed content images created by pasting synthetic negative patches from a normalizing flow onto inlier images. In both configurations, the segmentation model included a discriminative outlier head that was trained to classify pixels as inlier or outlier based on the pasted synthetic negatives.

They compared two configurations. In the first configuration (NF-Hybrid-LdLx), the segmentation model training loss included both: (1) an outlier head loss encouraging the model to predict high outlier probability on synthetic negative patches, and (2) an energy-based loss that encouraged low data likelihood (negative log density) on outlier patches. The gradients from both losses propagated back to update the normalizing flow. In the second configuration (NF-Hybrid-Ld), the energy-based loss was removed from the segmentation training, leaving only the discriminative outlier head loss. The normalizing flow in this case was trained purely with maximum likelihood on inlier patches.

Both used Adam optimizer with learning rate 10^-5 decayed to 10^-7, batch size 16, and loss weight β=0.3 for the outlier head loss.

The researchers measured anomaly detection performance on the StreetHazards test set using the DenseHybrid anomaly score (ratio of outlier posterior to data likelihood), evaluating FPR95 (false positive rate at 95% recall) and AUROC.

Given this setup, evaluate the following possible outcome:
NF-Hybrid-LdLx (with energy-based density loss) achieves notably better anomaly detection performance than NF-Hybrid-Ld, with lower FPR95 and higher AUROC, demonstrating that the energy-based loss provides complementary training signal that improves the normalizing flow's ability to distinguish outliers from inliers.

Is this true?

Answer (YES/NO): YES